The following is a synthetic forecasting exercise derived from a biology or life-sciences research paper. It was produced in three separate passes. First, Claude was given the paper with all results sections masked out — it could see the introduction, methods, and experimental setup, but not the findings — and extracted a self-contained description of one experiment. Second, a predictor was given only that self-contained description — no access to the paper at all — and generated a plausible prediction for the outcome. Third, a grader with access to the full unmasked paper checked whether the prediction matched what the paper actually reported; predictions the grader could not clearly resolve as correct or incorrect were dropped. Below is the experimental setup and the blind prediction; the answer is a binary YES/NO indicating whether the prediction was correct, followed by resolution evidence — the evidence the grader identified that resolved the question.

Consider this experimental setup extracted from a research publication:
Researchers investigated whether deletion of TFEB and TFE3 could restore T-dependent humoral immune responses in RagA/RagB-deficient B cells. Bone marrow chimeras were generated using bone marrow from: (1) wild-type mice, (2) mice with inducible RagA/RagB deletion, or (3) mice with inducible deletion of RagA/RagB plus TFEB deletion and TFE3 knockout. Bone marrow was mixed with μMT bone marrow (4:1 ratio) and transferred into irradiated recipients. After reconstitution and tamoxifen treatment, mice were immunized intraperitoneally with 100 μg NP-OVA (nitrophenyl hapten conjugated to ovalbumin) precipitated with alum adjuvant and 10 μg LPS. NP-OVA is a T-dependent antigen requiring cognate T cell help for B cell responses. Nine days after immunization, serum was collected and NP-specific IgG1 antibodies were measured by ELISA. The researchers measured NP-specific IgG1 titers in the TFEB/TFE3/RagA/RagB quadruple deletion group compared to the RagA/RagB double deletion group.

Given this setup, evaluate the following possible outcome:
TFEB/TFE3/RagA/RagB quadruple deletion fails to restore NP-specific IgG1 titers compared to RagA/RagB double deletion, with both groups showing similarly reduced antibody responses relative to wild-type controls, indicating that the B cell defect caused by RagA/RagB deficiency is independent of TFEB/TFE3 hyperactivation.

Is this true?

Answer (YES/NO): YES